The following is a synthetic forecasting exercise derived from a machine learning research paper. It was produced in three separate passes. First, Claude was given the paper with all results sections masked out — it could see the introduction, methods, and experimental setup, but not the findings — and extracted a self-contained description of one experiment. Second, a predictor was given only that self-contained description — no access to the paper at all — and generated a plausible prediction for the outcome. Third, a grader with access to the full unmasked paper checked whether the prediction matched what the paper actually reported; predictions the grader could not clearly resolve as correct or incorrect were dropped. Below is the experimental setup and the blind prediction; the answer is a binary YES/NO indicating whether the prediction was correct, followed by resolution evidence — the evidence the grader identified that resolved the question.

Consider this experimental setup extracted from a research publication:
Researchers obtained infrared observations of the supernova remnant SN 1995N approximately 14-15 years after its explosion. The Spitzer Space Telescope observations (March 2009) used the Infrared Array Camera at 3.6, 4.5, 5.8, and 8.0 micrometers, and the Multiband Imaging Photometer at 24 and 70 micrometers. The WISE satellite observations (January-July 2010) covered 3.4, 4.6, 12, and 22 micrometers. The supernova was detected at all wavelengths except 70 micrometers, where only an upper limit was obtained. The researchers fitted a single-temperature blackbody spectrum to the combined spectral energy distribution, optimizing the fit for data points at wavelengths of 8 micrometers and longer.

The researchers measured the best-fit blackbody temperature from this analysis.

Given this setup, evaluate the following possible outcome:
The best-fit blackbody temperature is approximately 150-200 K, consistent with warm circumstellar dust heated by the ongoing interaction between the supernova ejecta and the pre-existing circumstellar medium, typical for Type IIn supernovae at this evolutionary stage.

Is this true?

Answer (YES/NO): NO